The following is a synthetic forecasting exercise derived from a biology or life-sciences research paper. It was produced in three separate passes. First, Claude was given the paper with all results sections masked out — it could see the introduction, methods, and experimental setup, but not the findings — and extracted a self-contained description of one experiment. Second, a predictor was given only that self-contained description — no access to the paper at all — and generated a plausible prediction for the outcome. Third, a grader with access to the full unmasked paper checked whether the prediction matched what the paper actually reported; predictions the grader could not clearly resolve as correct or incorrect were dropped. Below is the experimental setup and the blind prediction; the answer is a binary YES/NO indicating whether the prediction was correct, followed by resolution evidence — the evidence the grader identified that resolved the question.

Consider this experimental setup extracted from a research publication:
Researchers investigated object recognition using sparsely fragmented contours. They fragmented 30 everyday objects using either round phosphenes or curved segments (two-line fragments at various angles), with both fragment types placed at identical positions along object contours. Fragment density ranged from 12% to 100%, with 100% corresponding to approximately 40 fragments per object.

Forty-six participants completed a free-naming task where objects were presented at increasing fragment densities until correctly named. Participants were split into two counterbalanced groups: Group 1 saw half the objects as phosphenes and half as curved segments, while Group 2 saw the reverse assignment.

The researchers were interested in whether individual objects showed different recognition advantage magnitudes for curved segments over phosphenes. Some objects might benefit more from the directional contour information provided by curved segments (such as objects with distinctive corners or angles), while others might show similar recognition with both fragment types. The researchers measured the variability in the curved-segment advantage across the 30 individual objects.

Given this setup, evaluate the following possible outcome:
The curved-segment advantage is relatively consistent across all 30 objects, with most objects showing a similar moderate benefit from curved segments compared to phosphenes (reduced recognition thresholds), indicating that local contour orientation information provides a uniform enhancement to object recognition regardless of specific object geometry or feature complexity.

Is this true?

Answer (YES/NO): NO